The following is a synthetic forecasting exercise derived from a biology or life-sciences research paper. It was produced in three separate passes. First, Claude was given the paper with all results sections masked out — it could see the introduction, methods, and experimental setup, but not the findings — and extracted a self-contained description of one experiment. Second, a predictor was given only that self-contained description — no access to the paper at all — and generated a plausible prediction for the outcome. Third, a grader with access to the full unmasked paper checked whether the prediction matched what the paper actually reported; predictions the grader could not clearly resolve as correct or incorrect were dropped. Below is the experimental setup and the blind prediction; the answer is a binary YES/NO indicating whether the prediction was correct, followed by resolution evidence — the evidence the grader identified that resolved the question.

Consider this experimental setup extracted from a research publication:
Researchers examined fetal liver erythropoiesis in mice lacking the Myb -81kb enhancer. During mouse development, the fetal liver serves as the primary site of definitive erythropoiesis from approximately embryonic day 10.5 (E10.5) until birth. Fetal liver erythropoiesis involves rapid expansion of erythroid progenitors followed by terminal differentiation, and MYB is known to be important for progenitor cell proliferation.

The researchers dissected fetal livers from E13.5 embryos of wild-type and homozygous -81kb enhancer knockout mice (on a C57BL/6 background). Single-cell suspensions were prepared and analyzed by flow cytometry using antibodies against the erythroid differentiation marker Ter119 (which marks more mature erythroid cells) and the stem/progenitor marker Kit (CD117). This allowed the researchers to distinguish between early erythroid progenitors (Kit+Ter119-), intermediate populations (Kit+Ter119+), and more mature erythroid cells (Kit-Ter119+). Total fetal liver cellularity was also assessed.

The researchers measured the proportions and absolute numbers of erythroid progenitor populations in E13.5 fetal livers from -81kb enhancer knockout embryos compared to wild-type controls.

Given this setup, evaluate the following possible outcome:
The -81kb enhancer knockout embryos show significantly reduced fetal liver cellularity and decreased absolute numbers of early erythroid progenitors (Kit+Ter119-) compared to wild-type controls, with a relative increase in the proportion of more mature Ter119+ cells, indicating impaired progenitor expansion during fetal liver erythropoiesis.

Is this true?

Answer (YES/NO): NO